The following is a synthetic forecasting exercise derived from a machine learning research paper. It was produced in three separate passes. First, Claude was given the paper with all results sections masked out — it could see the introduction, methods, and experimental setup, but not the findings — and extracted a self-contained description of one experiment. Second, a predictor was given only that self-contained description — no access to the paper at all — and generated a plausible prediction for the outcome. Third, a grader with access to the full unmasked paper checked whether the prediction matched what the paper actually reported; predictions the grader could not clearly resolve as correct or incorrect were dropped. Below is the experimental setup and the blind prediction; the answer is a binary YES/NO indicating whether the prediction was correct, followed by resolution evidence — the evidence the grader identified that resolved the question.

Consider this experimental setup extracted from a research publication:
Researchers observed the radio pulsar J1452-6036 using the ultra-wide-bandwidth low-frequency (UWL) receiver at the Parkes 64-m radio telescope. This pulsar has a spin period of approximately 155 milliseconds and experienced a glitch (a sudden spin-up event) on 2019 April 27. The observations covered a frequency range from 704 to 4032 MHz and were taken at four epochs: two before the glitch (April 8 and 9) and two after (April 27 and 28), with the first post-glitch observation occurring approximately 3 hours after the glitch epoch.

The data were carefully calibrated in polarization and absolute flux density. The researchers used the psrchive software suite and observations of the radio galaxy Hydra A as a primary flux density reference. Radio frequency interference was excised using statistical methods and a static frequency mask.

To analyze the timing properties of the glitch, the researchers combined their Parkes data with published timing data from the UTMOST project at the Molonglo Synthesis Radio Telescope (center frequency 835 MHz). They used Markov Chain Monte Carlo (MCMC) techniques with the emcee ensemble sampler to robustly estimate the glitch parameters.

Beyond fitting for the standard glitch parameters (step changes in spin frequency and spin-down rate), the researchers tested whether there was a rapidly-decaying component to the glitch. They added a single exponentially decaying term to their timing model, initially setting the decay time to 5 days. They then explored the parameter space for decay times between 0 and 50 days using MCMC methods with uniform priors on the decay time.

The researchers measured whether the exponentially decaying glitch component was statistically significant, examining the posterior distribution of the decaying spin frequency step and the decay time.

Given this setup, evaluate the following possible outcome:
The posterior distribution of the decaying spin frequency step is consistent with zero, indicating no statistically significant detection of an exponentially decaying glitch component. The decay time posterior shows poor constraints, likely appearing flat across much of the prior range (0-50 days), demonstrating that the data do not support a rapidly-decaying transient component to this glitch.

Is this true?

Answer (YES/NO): NO